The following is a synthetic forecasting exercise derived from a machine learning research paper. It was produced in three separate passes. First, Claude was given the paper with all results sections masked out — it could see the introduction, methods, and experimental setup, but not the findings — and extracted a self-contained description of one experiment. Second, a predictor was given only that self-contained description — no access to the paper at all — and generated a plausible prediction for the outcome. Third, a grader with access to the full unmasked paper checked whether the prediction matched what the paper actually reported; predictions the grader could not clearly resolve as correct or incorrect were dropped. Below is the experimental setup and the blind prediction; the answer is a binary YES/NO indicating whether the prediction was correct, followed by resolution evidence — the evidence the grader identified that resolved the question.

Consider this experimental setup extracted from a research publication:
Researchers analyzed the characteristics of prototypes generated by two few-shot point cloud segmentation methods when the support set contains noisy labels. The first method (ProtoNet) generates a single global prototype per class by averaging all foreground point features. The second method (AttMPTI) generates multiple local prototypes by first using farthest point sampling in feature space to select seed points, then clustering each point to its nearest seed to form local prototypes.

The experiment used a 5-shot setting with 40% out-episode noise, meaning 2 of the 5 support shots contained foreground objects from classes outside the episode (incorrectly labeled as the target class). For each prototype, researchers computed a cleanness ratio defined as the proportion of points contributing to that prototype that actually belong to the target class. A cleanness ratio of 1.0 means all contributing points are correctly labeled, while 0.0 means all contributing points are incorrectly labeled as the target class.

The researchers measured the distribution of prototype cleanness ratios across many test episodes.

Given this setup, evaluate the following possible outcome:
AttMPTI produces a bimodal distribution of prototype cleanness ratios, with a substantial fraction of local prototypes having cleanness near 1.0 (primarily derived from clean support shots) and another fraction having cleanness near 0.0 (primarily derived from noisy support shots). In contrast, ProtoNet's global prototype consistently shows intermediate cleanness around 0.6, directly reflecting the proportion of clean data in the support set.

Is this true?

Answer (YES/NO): YES